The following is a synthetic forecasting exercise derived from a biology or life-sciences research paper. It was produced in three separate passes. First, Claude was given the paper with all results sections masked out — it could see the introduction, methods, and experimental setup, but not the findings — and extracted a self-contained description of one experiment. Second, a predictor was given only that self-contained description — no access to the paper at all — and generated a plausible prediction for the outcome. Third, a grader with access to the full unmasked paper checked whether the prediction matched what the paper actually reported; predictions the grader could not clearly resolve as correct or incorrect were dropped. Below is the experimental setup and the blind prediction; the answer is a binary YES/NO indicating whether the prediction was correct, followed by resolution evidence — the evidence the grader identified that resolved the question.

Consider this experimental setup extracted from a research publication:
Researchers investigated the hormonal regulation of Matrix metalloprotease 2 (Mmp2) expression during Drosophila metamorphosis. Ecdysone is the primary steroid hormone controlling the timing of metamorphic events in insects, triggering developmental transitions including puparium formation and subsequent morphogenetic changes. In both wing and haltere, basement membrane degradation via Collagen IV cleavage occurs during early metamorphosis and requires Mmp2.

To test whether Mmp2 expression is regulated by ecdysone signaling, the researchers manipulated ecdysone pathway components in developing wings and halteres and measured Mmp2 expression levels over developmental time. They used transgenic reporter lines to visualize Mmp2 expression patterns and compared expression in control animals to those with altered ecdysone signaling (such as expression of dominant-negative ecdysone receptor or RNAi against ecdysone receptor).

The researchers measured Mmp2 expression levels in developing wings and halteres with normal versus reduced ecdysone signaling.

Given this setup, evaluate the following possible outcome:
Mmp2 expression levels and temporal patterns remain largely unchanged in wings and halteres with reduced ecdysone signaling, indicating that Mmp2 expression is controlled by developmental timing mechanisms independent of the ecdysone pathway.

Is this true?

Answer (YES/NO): NO